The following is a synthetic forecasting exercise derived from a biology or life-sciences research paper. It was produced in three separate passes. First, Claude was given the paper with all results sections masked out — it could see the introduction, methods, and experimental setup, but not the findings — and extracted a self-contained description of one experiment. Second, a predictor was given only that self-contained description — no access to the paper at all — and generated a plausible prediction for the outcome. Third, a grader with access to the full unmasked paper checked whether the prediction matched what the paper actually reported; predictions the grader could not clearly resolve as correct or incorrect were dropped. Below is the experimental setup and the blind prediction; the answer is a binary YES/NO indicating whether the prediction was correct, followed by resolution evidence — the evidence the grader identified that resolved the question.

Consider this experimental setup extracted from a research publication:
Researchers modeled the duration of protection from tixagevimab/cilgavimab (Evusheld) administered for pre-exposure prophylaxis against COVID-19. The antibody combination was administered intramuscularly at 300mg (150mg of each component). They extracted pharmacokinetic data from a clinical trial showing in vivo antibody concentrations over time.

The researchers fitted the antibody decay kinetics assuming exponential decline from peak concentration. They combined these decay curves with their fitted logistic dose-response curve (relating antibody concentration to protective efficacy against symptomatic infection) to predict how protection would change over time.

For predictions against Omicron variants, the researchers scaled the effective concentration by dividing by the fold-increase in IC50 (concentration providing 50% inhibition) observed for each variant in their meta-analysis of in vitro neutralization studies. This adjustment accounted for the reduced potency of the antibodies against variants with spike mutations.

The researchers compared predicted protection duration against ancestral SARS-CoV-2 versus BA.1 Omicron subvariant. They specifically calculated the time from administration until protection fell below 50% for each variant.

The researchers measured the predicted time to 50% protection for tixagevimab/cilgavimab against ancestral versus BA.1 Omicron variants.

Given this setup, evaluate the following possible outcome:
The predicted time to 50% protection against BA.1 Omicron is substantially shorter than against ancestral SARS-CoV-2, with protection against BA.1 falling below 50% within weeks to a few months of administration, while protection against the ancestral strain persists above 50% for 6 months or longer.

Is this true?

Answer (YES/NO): YES